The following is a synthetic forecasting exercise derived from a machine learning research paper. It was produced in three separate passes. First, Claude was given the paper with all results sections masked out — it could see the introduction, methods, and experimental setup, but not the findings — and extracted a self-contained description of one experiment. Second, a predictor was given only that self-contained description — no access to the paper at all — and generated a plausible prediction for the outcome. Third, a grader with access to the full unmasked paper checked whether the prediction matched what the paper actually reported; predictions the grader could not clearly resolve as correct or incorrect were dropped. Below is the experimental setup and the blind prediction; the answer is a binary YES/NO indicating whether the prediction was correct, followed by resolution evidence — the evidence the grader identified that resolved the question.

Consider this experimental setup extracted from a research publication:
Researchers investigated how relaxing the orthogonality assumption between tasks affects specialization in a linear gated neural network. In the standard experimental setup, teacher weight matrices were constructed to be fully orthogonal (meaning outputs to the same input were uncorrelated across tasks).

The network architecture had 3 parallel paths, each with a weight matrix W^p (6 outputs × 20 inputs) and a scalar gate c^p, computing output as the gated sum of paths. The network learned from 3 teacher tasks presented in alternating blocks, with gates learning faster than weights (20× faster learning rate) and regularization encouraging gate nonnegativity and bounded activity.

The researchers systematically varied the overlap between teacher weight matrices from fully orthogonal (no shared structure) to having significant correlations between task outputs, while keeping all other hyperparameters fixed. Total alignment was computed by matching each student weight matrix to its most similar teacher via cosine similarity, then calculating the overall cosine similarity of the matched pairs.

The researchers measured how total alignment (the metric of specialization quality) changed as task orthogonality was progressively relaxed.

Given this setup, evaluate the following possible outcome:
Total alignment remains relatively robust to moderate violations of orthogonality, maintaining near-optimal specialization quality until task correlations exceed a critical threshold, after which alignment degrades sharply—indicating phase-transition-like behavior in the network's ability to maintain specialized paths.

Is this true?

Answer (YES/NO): NO